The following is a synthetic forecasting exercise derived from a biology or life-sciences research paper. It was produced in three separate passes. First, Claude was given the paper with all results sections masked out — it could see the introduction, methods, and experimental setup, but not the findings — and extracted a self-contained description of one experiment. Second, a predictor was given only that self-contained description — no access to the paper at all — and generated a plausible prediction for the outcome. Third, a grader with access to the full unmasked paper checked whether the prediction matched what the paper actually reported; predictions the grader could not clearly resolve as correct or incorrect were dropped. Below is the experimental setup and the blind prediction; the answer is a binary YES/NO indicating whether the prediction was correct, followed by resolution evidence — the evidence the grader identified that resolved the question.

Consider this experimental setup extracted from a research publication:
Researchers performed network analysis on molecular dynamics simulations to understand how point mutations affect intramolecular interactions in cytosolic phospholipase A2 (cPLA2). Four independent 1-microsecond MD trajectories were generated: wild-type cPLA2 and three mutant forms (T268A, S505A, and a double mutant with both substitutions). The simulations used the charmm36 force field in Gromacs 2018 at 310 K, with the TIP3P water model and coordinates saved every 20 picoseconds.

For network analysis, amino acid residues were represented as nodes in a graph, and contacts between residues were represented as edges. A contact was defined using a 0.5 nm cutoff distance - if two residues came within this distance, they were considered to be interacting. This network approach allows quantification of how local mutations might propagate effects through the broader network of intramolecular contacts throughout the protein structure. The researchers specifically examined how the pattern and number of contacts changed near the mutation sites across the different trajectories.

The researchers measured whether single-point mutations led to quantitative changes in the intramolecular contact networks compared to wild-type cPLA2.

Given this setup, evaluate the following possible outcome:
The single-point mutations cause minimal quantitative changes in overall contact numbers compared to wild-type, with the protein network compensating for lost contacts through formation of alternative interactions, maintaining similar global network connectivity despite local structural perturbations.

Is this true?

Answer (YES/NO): NO